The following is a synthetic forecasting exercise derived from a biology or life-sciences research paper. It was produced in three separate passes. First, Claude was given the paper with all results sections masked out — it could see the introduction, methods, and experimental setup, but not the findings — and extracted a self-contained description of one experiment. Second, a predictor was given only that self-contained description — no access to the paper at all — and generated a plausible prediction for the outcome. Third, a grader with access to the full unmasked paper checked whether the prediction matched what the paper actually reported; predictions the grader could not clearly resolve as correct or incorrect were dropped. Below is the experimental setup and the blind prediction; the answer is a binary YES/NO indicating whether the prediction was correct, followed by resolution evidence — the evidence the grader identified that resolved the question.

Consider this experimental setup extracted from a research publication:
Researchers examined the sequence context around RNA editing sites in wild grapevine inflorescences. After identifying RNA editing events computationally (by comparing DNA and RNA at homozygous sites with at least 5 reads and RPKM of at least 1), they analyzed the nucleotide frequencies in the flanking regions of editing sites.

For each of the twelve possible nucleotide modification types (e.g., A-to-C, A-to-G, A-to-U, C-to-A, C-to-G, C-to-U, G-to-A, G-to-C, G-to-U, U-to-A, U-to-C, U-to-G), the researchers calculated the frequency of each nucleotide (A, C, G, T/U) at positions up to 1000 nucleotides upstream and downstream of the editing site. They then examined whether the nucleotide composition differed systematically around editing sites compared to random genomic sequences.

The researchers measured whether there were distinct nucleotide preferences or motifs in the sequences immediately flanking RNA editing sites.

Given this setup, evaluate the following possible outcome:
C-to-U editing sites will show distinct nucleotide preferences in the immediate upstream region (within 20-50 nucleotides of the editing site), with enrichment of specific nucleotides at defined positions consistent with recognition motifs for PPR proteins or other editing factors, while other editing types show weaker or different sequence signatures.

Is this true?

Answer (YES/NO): NO